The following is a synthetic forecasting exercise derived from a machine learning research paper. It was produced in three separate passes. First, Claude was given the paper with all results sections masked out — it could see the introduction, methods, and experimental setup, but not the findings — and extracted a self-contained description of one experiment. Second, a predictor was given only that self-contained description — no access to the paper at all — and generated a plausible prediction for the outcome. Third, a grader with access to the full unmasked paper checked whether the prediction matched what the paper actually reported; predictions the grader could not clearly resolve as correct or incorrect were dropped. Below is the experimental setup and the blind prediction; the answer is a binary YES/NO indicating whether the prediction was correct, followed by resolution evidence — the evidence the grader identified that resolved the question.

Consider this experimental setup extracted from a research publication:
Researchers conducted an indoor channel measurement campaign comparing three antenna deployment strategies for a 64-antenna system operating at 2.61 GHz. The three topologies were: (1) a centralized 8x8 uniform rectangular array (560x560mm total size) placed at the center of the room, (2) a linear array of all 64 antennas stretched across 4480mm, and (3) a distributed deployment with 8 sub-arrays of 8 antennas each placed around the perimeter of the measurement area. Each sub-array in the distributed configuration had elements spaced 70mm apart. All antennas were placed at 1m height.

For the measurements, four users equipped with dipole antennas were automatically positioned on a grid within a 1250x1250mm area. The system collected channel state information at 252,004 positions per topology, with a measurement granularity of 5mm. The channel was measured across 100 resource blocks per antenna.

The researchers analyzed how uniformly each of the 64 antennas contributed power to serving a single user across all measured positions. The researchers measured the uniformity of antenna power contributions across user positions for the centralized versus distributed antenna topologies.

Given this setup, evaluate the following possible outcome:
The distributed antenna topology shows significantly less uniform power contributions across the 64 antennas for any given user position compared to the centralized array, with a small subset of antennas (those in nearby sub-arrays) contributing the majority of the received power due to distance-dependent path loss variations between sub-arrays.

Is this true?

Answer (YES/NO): YES